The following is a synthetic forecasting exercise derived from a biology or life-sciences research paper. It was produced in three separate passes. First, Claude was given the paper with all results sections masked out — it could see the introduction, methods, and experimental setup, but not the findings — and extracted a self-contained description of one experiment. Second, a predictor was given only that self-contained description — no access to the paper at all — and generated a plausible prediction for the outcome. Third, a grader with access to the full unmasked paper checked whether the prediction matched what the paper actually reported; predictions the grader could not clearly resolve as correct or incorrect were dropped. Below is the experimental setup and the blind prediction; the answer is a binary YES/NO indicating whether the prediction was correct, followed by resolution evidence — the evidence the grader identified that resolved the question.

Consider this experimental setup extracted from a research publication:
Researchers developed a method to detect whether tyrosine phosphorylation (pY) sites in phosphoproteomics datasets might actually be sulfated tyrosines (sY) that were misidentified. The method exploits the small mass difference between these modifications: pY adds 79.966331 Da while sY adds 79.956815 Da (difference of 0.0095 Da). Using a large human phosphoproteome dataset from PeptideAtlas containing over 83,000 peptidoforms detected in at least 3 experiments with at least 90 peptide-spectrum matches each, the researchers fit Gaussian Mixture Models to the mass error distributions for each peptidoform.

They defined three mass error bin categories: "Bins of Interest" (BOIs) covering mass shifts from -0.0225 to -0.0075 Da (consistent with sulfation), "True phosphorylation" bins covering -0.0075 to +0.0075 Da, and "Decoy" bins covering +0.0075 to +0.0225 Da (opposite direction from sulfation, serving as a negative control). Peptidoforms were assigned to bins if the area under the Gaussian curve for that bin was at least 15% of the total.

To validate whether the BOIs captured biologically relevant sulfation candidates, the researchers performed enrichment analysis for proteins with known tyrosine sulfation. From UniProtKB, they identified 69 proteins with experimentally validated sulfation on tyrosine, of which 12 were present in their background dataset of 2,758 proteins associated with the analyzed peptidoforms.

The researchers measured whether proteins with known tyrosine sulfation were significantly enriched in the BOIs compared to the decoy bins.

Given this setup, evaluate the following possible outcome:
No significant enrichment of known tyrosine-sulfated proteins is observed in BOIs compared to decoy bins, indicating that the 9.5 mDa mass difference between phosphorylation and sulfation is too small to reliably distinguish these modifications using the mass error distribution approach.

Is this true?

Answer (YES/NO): NO